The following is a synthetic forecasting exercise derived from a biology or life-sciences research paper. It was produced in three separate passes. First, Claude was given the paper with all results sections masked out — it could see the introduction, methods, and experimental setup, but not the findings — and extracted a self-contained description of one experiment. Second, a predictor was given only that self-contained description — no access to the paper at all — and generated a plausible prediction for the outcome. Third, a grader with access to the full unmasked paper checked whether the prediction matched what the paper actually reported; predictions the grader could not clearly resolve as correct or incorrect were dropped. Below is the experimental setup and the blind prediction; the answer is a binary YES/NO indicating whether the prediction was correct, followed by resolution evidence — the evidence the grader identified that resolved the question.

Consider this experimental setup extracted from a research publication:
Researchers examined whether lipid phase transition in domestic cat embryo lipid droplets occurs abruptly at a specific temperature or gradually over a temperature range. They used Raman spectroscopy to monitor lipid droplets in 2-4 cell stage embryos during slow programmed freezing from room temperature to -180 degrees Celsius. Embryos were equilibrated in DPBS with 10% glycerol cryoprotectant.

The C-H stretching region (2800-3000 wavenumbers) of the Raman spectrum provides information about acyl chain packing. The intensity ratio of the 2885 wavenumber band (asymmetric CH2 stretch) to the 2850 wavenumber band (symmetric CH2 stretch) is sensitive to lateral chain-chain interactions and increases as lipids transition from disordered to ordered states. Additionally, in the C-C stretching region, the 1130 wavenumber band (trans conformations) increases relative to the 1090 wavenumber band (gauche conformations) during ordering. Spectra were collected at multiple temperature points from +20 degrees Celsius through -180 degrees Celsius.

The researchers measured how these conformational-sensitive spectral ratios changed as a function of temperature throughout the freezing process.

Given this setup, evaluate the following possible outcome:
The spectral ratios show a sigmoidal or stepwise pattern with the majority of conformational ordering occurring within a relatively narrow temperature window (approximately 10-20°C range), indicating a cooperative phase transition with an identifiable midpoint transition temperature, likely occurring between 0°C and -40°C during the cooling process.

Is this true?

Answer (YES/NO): NO